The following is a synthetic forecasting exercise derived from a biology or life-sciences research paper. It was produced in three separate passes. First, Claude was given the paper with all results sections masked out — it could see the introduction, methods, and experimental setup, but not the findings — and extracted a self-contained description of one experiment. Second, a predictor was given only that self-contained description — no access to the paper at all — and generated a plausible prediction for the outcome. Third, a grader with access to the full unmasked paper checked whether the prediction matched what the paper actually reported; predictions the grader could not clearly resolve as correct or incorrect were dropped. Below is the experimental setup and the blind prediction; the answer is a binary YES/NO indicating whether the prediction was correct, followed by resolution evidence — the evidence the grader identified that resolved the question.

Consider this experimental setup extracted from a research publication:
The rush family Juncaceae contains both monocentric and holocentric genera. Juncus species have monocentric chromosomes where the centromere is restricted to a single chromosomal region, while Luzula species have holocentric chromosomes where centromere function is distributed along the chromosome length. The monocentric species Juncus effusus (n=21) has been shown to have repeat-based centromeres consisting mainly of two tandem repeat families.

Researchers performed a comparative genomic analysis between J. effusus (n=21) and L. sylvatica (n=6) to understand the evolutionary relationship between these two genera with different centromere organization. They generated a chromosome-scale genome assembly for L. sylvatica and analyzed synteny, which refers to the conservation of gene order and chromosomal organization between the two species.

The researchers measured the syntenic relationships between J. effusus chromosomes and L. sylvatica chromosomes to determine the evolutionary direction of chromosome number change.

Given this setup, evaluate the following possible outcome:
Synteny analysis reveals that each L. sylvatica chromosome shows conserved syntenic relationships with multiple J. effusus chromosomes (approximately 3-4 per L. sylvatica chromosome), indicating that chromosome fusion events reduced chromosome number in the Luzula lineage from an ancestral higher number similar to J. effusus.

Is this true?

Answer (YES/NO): YES